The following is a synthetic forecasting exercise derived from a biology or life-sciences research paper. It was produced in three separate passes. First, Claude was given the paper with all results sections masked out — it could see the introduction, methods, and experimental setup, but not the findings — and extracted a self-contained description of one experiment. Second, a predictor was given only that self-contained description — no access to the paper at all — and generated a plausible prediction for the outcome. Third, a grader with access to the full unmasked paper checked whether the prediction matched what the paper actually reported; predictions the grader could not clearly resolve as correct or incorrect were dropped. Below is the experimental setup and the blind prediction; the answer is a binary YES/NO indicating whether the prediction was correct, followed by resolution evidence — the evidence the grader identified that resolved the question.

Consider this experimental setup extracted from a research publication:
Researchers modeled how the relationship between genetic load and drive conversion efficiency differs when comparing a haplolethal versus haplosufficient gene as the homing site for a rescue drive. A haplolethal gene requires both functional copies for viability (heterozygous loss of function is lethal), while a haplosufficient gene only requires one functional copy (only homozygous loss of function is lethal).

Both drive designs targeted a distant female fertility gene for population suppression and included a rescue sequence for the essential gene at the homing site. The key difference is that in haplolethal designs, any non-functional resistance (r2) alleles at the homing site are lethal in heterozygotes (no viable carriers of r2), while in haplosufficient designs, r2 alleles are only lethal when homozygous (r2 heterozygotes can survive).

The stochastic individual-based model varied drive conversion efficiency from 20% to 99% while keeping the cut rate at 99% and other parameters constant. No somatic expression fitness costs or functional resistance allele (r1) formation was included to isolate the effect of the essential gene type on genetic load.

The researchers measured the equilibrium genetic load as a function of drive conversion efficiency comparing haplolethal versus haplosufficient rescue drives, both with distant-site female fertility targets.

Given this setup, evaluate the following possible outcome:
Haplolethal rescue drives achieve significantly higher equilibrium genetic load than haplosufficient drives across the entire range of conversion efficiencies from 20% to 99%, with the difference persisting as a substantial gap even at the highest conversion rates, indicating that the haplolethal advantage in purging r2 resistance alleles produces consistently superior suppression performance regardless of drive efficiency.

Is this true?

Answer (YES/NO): NO